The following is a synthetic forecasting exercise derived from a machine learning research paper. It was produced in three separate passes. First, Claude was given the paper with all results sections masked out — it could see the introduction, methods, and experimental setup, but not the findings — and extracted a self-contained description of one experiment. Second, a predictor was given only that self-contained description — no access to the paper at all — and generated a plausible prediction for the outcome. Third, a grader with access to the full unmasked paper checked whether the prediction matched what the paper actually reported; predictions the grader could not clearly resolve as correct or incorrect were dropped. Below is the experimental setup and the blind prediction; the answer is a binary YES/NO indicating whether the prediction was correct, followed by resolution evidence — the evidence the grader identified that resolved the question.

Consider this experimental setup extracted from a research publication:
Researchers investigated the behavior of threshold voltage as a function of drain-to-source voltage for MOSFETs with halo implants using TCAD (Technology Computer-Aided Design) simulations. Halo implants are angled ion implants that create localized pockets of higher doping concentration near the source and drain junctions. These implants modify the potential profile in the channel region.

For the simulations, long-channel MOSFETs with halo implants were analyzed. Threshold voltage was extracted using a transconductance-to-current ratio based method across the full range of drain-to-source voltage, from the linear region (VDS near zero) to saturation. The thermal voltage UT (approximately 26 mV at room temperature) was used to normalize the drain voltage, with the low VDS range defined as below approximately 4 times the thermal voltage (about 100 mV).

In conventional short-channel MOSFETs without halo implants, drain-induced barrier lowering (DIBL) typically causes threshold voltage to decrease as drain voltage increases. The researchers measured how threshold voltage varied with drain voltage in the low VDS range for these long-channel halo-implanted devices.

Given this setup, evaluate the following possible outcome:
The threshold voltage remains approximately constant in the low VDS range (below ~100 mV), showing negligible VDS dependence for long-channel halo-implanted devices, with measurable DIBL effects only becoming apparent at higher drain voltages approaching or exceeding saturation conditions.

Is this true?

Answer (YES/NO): NO